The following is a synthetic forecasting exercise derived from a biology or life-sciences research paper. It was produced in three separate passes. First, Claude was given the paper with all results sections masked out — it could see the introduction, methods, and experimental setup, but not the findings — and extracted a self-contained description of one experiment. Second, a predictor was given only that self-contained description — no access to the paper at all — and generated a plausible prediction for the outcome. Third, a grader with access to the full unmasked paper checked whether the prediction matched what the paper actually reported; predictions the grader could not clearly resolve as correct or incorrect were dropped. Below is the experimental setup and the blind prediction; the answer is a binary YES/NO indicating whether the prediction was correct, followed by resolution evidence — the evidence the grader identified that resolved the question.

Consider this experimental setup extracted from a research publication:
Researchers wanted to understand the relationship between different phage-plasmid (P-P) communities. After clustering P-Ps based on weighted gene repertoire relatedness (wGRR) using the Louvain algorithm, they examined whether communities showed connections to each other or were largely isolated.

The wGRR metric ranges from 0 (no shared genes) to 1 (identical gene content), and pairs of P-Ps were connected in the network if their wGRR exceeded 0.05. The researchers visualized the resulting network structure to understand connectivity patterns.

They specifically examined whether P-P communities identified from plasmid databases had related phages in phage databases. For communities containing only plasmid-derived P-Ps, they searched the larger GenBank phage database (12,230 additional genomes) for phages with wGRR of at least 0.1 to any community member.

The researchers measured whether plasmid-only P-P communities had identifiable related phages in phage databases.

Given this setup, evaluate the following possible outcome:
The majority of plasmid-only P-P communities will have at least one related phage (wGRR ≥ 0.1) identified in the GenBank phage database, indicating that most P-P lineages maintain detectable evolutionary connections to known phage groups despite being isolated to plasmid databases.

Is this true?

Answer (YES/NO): NO